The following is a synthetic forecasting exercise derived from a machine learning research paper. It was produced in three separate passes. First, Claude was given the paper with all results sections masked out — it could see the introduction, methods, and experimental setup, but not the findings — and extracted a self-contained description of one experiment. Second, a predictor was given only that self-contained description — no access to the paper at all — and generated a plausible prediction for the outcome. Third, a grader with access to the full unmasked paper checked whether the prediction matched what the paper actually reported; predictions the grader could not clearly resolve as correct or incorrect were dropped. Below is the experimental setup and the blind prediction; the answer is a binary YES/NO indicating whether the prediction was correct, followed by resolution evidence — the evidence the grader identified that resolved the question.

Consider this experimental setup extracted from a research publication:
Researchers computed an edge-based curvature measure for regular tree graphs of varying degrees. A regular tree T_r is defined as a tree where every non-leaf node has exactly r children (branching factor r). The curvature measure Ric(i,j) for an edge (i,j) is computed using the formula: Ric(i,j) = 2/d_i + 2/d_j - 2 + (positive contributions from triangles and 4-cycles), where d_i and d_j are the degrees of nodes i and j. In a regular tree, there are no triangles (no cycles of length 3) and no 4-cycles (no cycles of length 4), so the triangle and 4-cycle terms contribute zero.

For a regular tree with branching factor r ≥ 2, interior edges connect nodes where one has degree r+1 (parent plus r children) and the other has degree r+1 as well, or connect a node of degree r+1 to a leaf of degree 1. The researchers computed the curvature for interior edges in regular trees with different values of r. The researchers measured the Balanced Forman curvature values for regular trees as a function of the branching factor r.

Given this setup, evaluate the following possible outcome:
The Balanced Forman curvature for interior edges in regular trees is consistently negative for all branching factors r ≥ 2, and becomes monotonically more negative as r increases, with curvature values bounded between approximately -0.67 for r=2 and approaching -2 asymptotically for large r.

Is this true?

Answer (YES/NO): YES